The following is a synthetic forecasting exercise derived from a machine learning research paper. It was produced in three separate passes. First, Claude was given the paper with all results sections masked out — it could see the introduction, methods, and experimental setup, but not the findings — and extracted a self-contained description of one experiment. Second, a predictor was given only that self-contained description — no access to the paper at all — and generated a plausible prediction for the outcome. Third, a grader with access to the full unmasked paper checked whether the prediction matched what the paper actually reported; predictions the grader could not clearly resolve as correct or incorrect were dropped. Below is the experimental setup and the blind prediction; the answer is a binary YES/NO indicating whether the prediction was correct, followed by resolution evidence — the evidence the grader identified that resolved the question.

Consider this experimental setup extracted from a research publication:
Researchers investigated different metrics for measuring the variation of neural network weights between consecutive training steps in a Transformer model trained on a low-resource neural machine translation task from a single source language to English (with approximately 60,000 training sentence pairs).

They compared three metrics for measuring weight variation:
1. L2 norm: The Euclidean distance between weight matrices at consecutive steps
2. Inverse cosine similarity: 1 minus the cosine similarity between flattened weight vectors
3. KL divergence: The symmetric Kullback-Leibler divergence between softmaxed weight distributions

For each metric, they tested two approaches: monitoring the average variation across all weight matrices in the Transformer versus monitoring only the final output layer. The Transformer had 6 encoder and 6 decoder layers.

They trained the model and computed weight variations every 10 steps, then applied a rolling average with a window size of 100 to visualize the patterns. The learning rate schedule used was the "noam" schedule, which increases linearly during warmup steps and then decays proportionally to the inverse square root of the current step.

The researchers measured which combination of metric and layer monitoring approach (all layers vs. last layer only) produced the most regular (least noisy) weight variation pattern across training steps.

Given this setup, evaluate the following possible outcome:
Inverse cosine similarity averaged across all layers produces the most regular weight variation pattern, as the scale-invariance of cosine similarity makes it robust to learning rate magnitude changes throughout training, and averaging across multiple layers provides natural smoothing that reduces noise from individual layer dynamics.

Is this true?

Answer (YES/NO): NO